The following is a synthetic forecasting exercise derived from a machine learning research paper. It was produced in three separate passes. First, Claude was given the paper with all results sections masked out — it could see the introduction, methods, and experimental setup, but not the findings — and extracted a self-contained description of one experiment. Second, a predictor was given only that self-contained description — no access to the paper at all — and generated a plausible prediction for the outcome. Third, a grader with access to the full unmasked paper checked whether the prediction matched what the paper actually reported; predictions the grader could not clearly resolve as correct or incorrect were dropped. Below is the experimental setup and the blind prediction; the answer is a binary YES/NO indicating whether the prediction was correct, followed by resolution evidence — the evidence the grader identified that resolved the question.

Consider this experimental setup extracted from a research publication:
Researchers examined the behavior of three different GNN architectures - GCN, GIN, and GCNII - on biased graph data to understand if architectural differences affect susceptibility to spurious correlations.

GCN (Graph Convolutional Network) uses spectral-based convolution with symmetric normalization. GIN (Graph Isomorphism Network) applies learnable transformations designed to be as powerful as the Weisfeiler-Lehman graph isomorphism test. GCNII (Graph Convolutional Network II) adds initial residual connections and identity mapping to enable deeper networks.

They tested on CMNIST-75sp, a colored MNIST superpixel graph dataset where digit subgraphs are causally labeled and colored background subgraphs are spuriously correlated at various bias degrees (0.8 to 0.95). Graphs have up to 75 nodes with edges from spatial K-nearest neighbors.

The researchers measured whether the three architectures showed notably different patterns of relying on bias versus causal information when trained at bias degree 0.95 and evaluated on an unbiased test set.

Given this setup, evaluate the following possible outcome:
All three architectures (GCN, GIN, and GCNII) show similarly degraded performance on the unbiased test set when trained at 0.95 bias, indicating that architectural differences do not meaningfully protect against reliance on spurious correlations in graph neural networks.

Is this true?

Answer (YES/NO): NO